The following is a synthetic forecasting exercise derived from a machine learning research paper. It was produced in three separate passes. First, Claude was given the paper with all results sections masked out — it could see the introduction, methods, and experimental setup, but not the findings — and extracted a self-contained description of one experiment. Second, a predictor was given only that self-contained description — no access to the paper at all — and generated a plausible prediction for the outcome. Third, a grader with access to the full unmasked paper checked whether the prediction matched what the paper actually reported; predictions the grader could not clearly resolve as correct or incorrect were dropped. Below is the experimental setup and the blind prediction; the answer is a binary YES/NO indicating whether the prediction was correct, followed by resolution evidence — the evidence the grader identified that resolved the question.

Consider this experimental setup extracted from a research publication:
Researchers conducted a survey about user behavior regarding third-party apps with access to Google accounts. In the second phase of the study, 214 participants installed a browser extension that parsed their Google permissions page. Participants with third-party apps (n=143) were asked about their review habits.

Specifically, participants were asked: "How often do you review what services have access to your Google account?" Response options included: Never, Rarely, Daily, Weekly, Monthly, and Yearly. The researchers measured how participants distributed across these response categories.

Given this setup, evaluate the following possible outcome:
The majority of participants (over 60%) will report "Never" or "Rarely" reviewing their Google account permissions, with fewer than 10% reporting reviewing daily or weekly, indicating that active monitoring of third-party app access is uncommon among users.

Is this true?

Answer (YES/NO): YES